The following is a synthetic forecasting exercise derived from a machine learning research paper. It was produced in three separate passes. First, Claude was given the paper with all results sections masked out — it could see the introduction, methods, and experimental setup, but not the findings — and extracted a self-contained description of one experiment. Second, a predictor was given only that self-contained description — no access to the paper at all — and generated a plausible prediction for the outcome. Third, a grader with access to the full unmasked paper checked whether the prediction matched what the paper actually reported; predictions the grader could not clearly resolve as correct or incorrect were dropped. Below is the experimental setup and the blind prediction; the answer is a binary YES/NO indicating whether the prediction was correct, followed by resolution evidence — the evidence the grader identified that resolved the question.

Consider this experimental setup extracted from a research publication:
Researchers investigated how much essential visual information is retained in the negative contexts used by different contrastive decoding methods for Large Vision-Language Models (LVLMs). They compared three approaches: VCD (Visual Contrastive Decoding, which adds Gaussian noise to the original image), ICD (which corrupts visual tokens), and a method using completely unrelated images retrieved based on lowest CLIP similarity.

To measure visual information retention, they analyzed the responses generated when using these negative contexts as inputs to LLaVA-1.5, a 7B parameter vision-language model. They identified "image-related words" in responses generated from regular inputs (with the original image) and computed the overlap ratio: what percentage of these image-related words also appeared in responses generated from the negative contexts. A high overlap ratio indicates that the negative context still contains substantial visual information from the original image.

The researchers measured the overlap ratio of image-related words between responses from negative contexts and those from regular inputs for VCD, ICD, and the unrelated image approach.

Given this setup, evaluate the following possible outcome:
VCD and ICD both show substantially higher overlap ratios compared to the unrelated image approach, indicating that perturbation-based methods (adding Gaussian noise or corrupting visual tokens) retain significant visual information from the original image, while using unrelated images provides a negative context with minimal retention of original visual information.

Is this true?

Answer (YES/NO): YES